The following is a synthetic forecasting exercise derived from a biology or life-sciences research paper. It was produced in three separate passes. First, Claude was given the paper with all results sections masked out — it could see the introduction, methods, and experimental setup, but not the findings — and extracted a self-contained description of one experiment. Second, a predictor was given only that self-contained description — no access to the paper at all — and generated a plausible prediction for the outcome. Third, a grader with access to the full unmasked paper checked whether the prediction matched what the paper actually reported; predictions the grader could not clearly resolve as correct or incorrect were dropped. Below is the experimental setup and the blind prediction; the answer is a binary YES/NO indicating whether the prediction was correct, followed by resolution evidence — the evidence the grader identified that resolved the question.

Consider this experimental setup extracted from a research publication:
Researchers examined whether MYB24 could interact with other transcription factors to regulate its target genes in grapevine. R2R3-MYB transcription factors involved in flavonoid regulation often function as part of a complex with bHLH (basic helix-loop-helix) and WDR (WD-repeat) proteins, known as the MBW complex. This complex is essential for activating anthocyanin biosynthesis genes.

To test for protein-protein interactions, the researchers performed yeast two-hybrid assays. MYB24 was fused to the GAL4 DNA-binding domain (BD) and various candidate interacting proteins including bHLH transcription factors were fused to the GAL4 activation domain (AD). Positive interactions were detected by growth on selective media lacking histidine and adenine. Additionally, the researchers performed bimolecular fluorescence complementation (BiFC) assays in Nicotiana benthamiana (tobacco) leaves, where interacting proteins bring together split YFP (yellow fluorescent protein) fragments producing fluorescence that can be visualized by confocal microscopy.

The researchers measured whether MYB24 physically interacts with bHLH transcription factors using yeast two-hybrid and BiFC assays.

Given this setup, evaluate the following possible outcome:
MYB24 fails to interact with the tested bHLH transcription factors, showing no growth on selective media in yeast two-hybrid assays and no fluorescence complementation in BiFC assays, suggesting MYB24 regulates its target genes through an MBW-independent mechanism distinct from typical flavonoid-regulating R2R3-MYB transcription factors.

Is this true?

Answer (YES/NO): NO